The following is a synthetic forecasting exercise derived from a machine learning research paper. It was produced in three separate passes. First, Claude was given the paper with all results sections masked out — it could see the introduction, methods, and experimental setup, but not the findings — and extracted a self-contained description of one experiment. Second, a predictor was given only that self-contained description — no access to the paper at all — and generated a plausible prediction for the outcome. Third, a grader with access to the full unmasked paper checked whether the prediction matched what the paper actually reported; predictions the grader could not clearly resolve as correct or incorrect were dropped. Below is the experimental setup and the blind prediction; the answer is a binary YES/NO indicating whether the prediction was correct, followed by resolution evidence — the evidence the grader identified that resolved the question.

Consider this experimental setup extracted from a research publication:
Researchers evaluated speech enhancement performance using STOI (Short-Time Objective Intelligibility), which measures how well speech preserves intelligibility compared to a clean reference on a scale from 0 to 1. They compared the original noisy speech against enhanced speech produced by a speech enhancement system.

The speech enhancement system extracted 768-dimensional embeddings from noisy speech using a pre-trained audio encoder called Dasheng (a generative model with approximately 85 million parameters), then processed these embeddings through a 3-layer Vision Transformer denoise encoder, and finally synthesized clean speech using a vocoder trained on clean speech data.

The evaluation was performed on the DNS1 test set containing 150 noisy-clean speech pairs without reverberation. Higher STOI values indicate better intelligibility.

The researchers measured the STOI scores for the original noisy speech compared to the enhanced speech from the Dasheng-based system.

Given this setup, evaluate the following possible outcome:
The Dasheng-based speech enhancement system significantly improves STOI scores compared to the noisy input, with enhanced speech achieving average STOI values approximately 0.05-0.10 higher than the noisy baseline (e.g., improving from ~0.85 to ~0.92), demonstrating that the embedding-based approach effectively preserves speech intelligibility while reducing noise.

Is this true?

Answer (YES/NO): NO